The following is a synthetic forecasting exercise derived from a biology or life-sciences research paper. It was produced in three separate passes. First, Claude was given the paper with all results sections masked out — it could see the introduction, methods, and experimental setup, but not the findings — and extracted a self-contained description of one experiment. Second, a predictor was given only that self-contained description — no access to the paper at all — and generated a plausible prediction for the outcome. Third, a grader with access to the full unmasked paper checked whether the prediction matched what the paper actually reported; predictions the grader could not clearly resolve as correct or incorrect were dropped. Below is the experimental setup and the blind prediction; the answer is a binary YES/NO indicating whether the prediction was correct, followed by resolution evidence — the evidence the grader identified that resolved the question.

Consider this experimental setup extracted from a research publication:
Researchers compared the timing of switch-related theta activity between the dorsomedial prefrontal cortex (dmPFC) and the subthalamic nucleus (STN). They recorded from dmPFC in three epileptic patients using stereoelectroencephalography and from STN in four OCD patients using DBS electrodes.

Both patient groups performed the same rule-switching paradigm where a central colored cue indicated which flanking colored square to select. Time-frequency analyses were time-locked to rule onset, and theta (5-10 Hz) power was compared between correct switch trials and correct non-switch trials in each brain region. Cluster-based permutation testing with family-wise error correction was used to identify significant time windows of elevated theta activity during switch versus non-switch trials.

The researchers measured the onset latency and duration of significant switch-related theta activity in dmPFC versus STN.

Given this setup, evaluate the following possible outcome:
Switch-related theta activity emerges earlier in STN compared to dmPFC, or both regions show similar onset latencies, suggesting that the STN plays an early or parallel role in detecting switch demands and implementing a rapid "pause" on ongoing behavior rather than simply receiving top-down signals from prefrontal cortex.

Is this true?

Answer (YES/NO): NO